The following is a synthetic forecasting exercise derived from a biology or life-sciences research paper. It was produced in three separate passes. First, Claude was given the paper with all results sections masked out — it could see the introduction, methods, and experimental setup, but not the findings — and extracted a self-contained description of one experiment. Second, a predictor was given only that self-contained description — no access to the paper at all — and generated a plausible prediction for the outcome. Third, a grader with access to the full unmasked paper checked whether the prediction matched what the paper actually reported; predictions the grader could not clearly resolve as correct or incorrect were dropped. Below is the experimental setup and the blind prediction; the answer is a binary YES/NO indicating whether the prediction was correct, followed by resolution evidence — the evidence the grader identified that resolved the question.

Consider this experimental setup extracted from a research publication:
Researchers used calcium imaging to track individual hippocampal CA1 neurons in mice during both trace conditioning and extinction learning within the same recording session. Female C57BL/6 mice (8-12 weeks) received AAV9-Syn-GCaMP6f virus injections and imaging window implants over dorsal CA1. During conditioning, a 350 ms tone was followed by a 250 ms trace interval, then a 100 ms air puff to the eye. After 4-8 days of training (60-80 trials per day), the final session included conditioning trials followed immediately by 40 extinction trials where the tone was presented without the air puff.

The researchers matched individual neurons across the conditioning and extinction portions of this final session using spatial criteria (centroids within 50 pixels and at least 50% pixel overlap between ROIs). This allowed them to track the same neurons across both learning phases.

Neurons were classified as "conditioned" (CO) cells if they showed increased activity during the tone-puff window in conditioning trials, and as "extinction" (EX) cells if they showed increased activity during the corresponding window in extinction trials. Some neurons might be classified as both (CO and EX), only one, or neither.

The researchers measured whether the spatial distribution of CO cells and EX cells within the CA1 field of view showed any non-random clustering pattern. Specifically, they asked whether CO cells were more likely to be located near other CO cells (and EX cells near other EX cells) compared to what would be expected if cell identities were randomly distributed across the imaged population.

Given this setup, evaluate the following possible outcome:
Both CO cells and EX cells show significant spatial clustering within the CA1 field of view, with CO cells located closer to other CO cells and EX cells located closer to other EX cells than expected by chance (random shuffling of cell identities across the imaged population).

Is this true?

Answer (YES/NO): NO